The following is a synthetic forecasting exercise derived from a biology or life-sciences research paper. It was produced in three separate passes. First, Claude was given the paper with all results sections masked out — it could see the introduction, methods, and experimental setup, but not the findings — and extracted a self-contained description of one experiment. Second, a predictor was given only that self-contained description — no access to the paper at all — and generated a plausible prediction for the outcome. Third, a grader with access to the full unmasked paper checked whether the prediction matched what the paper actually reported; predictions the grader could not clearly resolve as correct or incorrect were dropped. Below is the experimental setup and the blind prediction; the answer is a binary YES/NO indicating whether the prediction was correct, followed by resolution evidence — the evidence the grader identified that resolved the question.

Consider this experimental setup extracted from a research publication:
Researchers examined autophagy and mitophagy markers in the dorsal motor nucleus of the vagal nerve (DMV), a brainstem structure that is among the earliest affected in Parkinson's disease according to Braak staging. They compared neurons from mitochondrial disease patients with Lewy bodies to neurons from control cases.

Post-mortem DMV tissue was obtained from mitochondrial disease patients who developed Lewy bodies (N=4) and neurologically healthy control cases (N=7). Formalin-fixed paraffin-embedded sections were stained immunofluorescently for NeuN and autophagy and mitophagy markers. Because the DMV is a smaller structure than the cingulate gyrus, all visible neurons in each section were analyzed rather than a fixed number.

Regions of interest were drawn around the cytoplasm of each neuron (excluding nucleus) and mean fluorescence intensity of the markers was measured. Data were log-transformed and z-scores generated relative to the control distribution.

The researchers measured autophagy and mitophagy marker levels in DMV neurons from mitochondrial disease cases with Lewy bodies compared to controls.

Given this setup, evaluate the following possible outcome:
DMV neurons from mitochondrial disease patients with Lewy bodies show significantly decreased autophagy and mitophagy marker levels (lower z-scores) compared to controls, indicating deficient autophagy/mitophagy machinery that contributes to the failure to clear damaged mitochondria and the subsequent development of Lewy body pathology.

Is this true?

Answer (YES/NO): NO